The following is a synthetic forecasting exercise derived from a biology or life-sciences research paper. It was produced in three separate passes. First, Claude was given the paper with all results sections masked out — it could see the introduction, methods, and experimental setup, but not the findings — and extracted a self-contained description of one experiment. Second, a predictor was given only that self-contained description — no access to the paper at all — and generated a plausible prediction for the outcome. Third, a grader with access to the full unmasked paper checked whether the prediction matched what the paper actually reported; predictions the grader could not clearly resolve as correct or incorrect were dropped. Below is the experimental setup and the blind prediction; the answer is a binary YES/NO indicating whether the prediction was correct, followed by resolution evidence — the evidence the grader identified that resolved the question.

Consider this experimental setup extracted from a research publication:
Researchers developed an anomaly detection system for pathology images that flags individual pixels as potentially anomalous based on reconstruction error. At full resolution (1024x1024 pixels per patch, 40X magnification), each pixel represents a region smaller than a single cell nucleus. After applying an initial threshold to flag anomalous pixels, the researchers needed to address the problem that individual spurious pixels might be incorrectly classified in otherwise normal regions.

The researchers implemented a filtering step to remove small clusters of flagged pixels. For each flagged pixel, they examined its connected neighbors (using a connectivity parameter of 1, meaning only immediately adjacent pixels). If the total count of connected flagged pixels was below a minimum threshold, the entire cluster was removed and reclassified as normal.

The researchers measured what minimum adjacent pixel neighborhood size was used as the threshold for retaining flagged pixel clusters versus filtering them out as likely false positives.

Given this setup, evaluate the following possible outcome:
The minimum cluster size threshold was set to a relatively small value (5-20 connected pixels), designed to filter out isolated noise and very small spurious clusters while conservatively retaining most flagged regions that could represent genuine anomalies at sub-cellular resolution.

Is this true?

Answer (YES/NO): YES